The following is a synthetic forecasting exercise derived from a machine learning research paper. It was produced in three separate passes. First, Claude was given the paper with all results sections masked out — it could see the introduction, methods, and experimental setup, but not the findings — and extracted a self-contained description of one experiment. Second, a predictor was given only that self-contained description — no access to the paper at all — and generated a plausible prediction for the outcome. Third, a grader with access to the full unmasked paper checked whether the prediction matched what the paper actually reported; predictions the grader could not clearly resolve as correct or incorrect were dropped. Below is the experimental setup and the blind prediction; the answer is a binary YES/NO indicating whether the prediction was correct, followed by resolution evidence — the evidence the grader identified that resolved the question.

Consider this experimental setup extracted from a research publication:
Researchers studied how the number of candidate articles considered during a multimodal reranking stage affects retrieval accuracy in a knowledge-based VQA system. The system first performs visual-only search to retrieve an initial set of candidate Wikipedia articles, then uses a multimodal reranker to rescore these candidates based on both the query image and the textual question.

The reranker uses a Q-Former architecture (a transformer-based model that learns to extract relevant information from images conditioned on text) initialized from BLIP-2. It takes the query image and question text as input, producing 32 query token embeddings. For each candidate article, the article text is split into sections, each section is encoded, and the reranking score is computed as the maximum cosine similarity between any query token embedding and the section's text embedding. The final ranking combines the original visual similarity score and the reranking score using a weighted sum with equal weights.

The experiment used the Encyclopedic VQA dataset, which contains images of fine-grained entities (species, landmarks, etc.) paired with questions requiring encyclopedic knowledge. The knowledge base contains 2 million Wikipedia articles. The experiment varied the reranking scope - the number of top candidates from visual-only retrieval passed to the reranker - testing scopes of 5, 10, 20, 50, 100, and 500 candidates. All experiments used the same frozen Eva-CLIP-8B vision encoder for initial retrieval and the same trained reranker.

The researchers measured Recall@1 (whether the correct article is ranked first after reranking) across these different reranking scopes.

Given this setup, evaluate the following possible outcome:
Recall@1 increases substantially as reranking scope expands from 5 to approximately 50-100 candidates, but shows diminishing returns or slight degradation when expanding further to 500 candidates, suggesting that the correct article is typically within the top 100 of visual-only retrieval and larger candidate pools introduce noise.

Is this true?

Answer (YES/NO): NO